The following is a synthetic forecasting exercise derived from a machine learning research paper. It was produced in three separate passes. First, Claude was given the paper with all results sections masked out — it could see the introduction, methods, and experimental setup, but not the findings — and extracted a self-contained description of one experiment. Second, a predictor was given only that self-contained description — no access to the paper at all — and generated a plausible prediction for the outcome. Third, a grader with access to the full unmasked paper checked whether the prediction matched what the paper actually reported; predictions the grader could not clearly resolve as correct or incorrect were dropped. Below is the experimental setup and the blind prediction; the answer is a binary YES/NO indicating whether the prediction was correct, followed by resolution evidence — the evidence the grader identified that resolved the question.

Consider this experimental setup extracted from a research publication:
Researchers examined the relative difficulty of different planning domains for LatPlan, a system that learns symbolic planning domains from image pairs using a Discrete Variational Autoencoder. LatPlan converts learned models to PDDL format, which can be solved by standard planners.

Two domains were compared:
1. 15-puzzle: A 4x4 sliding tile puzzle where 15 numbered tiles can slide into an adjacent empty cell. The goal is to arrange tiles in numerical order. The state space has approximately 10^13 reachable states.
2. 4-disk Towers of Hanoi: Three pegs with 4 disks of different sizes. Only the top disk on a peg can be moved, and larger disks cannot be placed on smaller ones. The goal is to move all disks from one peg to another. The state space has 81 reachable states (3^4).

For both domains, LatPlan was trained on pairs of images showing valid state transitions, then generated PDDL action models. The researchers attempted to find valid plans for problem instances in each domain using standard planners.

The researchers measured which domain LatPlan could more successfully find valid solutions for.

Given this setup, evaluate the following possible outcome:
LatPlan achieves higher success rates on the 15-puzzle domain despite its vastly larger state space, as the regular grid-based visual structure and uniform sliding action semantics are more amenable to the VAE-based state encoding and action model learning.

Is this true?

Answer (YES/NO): YES